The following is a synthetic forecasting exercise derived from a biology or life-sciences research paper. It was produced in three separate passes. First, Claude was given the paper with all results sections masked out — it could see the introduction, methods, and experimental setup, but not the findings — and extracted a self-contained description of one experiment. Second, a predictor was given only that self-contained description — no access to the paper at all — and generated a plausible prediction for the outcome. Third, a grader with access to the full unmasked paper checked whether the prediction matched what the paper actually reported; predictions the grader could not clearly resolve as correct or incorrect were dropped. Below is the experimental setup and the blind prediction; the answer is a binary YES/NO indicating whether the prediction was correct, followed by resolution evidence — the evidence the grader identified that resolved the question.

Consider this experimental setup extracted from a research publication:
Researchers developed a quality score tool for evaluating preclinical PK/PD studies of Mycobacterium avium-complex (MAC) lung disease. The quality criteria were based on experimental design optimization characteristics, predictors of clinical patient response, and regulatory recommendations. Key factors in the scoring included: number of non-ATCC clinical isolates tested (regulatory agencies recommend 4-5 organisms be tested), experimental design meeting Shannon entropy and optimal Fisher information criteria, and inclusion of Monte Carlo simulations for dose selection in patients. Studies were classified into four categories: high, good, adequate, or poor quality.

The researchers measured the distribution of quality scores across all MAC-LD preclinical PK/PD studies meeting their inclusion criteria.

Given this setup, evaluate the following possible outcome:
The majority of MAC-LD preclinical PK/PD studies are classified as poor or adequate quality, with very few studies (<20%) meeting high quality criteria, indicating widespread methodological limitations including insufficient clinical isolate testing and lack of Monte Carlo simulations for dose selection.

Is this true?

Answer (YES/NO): NO